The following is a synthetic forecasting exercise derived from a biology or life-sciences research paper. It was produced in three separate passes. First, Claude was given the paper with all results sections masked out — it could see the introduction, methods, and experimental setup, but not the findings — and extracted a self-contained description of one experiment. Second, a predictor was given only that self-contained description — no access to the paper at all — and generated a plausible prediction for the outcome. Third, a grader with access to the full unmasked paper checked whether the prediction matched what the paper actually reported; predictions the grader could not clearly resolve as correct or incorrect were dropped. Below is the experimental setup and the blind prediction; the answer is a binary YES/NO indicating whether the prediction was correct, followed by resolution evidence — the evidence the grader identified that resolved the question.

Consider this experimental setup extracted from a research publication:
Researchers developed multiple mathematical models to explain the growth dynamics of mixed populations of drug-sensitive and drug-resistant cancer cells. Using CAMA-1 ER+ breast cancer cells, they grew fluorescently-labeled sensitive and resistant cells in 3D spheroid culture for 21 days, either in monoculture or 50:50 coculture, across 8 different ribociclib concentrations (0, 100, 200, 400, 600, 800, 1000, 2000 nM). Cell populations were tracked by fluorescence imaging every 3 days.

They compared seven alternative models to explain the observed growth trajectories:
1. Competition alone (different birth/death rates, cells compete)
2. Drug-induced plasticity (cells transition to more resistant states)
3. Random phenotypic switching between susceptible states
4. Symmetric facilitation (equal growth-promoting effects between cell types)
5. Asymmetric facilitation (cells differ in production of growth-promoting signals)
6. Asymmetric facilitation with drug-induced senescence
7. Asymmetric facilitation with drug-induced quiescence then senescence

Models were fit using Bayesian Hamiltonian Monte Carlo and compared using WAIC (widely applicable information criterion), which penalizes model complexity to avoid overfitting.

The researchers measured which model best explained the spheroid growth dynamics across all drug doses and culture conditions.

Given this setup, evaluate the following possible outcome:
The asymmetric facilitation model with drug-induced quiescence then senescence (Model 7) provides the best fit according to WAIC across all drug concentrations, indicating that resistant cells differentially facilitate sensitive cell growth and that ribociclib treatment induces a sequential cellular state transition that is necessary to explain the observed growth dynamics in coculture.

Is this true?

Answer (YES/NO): YES